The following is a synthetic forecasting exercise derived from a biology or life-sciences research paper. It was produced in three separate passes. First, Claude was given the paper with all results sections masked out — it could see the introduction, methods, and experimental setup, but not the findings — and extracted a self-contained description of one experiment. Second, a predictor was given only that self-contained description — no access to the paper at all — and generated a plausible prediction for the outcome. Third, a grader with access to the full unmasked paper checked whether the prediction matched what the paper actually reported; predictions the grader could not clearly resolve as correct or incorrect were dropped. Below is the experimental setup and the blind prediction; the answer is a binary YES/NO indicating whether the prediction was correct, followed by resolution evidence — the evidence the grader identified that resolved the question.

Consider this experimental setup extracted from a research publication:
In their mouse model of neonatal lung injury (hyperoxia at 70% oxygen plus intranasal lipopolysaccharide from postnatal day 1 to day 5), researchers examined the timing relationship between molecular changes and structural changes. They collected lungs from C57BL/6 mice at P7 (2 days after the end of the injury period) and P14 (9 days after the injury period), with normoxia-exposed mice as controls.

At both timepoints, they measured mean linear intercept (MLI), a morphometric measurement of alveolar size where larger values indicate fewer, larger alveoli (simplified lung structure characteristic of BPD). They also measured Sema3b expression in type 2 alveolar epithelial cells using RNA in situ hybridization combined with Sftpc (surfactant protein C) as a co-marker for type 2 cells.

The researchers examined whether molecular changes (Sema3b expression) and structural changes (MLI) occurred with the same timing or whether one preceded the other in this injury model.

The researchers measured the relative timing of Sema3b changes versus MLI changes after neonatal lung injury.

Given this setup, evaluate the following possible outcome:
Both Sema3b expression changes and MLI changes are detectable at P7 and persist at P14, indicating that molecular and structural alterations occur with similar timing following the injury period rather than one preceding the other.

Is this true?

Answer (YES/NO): NO